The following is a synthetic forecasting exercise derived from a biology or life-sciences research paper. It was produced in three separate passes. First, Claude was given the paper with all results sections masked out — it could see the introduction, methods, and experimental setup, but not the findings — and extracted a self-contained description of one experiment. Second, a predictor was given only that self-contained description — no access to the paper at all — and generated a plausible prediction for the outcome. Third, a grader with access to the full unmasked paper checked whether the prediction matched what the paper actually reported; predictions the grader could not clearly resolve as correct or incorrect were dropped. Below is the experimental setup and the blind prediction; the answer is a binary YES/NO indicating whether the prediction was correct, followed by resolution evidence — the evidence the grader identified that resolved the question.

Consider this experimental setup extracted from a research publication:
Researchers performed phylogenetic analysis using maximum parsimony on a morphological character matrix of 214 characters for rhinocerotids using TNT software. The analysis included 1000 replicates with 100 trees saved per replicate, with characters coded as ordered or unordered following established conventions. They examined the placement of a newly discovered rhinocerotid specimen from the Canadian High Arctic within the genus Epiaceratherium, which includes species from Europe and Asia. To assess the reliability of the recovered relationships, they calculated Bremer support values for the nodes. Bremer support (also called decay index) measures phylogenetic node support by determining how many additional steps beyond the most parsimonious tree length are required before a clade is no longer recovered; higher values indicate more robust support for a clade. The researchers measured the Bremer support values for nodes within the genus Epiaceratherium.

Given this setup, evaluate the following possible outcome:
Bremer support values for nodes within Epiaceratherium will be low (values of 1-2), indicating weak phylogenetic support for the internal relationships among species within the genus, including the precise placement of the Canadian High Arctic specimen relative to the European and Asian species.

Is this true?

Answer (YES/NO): NO